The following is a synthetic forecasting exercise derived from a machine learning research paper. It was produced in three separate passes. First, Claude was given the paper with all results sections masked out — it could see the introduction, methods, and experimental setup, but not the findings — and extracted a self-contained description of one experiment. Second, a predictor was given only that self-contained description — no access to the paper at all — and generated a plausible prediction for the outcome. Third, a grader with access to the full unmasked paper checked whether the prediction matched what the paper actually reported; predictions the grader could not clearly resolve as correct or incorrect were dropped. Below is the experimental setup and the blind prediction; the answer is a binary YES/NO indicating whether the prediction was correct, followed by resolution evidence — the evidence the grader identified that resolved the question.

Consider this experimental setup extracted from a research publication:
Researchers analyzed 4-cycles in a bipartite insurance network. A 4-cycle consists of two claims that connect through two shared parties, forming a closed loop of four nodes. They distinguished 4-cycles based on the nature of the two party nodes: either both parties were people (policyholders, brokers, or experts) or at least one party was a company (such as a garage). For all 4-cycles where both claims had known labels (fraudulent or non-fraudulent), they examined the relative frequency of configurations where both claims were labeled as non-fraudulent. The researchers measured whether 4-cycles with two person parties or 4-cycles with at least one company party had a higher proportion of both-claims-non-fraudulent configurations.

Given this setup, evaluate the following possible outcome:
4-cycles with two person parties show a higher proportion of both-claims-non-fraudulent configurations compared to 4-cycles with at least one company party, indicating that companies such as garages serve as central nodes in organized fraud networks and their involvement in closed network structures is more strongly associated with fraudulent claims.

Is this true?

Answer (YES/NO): NO